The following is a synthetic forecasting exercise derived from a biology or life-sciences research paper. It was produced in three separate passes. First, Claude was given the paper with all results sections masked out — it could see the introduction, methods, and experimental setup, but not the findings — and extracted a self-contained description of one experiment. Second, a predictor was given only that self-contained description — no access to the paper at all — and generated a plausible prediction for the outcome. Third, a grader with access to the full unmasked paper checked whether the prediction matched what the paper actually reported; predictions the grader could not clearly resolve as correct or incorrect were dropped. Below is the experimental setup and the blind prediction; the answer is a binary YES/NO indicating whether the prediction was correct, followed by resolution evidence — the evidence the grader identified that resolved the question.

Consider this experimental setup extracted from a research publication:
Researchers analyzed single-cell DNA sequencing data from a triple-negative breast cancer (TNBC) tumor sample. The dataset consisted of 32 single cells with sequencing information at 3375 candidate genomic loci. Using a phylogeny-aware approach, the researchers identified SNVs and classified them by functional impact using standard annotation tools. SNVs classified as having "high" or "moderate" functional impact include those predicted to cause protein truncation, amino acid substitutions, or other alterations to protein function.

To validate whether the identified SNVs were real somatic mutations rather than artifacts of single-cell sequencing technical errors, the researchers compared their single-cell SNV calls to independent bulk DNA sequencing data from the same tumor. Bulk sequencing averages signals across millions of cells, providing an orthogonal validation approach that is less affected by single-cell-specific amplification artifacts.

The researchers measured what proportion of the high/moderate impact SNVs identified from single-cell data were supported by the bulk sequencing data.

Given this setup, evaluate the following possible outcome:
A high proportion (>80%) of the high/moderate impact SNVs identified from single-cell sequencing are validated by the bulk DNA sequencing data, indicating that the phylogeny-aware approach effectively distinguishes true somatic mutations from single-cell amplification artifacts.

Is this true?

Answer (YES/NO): YES